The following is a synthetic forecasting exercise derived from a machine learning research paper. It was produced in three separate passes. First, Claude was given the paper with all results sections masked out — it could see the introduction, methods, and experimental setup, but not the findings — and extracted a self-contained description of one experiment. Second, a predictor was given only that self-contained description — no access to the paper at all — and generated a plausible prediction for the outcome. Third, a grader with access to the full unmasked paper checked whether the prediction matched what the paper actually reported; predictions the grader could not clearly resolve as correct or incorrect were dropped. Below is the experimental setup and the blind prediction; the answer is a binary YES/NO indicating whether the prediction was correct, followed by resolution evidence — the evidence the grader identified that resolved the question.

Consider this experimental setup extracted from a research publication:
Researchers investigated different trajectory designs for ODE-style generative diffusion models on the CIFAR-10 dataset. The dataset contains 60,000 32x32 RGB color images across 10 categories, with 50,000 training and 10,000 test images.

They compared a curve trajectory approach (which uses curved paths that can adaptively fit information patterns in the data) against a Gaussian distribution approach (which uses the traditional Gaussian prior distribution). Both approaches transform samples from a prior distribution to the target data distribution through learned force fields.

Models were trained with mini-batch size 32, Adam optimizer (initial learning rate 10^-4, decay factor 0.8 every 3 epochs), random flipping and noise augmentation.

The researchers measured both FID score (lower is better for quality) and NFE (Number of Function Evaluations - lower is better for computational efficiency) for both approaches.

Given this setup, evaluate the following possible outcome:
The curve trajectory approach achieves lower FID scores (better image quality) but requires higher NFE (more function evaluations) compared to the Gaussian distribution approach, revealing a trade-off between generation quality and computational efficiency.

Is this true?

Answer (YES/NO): NO